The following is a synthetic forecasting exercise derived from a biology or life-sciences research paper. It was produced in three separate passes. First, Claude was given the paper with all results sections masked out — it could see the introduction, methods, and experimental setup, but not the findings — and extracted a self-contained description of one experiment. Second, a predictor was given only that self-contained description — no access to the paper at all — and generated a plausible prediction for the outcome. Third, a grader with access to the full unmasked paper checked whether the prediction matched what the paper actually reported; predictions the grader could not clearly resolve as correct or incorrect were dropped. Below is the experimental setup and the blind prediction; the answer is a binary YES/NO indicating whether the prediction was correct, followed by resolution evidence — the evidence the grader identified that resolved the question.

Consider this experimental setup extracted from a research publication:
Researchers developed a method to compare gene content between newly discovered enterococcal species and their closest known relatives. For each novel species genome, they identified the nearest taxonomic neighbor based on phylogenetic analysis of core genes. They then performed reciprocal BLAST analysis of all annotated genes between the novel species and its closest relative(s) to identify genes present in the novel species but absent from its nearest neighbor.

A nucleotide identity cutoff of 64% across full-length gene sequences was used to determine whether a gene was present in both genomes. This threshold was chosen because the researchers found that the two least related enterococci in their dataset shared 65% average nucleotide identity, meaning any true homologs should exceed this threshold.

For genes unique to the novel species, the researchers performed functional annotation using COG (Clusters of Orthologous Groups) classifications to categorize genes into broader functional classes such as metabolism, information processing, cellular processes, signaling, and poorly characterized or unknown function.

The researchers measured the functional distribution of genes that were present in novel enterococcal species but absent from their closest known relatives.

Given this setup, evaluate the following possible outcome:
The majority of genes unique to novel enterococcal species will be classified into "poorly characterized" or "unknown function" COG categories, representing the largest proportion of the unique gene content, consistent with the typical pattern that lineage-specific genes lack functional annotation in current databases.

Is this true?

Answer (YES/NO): NO